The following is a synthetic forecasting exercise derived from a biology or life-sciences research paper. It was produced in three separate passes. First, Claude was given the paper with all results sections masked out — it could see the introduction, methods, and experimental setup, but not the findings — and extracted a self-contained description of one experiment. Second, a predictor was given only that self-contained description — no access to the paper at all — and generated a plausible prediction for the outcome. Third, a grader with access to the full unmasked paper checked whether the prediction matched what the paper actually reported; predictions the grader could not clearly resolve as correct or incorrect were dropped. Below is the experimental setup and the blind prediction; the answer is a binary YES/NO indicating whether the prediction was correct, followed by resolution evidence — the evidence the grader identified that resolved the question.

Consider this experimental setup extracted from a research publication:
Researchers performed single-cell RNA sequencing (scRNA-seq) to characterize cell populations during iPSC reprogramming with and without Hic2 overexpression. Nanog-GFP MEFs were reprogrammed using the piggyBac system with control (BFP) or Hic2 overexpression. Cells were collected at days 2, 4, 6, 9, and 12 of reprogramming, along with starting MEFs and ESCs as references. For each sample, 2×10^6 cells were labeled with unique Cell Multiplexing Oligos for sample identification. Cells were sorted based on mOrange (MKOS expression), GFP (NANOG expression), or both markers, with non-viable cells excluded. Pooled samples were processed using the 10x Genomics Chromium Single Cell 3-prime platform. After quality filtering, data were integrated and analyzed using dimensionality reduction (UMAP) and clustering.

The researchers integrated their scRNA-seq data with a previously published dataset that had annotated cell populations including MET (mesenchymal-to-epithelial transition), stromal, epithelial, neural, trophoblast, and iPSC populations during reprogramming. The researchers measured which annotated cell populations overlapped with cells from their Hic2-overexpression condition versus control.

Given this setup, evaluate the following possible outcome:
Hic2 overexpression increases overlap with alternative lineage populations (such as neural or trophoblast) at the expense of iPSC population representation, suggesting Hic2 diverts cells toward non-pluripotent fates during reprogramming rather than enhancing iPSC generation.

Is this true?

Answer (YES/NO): NO